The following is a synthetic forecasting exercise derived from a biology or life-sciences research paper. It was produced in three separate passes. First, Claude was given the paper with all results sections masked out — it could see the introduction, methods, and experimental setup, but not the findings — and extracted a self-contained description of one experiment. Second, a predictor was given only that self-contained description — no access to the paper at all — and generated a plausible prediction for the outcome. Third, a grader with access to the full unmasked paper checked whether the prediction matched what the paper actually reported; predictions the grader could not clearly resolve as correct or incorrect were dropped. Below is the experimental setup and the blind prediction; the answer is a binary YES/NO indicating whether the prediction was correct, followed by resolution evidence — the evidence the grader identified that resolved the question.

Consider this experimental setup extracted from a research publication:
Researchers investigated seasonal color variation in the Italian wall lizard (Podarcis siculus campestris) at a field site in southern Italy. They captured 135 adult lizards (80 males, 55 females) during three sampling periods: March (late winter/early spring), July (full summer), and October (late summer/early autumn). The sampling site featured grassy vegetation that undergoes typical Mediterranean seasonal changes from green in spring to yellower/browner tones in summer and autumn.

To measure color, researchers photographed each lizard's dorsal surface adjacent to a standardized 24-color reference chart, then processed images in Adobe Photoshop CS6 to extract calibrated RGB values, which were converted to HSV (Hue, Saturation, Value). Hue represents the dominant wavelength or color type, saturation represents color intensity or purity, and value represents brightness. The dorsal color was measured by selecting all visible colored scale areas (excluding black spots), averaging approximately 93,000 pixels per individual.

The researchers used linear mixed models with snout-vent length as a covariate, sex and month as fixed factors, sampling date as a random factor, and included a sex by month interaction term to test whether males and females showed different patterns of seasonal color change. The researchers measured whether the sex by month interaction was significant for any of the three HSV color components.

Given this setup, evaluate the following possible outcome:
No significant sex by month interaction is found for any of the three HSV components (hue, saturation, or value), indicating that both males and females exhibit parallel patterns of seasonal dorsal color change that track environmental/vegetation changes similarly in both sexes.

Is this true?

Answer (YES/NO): NO